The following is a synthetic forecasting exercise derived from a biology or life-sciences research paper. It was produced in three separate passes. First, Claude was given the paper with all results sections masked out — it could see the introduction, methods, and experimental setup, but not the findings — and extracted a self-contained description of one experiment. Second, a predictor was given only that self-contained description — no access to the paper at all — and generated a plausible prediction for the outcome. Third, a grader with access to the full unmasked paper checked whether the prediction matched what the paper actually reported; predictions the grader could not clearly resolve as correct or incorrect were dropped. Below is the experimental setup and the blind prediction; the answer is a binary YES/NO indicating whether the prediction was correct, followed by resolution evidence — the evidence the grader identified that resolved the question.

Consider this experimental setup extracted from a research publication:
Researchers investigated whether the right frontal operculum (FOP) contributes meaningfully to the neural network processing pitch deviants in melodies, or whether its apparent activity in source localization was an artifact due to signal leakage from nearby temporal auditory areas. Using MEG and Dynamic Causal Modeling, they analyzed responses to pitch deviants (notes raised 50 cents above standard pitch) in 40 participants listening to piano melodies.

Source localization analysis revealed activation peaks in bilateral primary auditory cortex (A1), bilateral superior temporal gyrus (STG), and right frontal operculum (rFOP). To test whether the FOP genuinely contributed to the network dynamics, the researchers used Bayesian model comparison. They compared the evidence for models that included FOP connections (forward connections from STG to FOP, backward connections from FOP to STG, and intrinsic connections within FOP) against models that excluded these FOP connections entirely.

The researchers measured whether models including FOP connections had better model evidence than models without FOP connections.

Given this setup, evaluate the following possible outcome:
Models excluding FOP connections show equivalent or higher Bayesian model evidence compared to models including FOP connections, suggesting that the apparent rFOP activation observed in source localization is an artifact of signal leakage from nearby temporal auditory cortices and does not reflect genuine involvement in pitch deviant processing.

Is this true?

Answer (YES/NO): YES